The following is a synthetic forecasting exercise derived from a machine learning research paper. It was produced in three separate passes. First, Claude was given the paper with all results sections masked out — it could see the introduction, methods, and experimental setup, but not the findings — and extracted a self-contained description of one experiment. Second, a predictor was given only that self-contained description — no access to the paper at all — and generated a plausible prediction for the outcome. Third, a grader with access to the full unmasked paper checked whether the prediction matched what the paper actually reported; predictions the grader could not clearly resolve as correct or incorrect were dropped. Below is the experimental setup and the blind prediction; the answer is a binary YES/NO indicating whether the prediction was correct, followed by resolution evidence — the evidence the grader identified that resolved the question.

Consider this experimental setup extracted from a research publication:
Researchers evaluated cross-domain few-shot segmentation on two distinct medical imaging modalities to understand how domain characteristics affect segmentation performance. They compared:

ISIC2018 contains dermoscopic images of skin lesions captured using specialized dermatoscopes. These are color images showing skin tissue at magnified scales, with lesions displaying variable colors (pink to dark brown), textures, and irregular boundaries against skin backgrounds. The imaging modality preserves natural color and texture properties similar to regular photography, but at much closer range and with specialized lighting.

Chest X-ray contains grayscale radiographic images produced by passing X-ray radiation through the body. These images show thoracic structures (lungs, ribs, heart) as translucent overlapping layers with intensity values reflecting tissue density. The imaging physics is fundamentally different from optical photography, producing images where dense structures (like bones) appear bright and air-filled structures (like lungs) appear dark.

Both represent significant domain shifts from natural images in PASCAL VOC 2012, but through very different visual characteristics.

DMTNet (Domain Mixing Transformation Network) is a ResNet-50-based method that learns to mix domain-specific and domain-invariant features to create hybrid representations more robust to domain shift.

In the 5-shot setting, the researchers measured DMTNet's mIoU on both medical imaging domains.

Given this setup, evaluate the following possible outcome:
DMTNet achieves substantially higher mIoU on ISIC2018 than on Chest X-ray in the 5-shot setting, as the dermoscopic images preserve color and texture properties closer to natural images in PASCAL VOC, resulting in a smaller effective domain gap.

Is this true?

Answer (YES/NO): NO